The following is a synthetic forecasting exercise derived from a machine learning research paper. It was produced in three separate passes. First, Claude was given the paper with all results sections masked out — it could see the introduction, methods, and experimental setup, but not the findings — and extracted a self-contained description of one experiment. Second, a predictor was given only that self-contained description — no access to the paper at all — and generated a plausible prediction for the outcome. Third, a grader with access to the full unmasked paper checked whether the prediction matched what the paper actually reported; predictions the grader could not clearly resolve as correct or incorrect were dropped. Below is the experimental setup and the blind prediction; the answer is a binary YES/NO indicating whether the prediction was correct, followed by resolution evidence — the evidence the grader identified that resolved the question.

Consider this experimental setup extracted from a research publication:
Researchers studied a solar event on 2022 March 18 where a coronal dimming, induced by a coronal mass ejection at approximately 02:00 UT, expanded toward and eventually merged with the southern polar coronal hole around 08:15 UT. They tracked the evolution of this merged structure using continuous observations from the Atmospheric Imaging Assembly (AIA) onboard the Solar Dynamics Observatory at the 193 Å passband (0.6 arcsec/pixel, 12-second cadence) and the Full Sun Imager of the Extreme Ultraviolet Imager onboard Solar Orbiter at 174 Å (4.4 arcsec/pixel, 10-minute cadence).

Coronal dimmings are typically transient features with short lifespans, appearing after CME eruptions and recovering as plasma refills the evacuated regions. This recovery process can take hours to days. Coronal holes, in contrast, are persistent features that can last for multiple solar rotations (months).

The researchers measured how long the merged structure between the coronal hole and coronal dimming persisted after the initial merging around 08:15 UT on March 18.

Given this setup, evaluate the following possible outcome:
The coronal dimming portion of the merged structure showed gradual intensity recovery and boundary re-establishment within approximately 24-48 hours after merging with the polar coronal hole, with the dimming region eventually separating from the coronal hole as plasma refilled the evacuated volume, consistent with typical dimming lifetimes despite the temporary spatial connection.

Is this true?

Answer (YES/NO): NO